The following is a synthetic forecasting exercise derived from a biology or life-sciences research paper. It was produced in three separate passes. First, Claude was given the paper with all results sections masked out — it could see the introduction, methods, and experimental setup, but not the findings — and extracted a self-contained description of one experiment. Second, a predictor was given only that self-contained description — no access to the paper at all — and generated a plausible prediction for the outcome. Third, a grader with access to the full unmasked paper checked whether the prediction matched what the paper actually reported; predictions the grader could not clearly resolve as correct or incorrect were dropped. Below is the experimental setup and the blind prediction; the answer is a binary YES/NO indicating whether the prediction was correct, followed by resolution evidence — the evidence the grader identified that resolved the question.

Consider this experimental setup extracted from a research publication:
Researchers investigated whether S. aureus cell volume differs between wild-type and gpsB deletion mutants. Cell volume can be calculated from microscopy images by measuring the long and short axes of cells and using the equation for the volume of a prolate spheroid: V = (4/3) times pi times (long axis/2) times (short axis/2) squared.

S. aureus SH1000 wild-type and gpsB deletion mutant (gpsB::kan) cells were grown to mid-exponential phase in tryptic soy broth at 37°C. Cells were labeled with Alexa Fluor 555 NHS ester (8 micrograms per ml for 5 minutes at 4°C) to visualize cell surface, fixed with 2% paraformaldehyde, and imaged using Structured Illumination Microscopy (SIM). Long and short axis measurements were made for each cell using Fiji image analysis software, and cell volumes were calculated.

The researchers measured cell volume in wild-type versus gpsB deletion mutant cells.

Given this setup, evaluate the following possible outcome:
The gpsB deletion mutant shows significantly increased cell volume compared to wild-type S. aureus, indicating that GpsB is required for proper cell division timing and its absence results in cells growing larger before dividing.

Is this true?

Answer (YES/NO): NO